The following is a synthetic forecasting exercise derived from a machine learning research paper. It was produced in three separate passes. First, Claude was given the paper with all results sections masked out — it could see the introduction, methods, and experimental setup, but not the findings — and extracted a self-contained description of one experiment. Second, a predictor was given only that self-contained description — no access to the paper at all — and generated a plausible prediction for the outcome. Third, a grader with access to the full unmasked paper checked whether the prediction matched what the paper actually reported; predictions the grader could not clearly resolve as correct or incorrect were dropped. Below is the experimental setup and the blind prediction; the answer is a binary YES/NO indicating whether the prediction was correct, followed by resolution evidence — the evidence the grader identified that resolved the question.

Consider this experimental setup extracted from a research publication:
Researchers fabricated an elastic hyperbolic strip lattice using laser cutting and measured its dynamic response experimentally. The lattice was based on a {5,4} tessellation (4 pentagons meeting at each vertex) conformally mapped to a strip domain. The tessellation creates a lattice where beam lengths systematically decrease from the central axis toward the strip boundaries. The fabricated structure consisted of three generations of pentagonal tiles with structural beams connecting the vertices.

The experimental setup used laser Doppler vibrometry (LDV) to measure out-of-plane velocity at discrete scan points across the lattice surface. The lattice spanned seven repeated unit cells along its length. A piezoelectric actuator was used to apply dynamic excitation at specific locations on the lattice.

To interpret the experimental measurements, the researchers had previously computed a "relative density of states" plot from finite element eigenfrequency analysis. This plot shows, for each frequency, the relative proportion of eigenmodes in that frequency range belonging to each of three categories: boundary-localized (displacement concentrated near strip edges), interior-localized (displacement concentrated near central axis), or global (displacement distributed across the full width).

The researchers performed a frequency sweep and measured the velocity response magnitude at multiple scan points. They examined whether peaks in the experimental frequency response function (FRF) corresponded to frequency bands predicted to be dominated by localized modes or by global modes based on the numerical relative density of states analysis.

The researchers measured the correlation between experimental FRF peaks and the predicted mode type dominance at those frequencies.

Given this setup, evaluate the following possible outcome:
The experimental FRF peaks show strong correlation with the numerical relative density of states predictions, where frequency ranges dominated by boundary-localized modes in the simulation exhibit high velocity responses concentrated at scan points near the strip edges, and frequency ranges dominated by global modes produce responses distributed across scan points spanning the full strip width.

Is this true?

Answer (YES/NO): YES